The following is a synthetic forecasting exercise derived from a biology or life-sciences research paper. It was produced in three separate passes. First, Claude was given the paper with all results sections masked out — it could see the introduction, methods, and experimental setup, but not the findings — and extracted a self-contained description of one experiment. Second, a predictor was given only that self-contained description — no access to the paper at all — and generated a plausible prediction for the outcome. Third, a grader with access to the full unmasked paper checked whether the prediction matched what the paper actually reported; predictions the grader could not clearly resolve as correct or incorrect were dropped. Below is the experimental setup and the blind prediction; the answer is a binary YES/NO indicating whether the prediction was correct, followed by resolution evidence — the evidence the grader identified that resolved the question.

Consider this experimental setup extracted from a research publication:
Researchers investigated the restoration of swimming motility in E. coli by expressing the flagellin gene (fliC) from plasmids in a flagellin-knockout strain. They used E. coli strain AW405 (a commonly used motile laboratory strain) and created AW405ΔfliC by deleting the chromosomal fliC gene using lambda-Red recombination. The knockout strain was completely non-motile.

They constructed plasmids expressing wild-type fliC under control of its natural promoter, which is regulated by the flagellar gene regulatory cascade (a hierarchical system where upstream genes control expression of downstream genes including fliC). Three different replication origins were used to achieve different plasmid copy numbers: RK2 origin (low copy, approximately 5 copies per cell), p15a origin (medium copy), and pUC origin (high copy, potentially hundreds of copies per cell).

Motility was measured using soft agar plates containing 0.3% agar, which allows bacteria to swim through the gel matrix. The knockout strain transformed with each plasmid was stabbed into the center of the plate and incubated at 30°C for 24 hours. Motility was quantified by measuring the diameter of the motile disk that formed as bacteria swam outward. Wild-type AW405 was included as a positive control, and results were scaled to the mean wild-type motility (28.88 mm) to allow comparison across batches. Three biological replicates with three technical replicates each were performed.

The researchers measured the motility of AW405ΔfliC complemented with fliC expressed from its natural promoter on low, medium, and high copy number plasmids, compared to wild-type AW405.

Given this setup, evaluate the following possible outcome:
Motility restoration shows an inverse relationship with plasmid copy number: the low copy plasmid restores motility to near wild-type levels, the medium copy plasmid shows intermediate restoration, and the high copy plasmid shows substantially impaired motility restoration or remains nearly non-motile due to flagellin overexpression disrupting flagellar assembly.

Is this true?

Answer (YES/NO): NO